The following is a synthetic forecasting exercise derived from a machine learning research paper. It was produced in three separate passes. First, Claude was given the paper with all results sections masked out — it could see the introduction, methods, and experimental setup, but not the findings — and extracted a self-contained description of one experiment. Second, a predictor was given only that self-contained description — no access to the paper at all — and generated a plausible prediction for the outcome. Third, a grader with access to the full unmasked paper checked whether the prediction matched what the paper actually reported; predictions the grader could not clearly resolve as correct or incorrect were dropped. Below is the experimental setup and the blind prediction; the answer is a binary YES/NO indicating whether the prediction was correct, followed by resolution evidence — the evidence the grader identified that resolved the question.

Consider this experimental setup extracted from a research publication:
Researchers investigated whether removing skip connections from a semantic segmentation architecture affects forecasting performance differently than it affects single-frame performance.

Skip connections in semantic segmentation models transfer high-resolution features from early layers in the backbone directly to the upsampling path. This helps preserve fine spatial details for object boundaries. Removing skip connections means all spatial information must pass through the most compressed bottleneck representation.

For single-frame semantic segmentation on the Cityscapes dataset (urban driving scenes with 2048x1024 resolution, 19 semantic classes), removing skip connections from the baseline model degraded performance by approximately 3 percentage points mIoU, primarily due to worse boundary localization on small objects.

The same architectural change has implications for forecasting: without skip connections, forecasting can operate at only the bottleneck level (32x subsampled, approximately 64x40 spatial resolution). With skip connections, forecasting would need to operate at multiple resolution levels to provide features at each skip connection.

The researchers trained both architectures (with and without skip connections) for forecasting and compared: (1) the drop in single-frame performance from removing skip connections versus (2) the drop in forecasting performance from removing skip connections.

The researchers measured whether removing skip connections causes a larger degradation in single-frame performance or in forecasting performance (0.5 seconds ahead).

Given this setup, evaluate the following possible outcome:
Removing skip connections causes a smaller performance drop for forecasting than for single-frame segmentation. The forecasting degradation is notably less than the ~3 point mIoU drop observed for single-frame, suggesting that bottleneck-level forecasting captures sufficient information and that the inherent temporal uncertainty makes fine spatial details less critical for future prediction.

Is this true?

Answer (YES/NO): YES